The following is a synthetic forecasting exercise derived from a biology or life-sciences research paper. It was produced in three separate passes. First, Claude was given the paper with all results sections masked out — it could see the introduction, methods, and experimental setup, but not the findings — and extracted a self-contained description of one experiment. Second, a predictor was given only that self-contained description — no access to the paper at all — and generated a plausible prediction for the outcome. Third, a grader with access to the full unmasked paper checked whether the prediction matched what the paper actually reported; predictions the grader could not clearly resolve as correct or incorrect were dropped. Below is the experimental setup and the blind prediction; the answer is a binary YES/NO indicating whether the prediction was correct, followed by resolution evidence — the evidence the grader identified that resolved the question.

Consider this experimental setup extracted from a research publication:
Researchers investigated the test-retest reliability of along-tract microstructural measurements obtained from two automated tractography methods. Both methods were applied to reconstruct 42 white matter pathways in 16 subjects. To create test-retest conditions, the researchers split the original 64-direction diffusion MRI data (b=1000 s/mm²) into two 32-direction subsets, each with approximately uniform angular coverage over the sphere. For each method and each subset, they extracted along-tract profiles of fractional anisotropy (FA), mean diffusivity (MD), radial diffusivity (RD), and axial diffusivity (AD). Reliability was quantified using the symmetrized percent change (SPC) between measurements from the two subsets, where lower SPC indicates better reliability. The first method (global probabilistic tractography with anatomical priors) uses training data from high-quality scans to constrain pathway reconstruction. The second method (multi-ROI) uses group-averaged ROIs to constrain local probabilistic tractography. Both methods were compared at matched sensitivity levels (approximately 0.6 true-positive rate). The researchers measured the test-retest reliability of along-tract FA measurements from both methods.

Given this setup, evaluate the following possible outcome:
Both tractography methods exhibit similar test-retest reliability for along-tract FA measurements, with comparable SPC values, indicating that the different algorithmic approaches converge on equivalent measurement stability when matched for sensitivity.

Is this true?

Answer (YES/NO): NO